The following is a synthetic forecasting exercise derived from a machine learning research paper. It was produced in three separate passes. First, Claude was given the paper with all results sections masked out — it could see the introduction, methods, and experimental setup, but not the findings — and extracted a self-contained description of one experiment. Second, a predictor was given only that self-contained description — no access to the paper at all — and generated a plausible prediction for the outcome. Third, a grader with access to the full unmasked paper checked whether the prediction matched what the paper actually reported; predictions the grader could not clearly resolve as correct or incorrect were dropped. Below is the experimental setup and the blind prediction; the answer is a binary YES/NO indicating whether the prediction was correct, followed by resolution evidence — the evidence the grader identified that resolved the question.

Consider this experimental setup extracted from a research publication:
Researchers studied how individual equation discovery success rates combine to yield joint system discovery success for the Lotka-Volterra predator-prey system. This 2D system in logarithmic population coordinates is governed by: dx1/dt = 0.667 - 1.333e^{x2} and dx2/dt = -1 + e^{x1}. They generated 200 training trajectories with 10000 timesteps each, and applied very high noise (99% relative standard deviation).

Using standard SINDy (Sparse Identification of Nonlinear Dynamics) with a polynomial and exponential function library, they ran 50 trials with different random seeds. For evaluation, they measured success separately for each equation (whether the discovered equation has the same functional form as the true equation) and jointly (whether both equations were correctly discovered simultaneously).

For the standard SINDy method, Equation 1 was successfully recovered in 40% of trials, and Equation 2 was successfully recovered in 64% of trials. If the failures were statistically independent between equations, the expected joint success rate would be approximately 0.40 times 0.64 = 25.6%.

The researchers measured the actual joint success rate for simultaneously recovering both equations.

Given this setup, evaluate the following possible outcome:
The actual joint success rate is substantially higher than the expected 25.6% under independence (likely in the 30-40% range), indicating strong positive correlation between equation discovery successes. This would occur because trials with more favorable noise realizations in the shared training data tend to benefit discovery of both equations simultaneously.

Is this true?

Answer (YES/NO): NO